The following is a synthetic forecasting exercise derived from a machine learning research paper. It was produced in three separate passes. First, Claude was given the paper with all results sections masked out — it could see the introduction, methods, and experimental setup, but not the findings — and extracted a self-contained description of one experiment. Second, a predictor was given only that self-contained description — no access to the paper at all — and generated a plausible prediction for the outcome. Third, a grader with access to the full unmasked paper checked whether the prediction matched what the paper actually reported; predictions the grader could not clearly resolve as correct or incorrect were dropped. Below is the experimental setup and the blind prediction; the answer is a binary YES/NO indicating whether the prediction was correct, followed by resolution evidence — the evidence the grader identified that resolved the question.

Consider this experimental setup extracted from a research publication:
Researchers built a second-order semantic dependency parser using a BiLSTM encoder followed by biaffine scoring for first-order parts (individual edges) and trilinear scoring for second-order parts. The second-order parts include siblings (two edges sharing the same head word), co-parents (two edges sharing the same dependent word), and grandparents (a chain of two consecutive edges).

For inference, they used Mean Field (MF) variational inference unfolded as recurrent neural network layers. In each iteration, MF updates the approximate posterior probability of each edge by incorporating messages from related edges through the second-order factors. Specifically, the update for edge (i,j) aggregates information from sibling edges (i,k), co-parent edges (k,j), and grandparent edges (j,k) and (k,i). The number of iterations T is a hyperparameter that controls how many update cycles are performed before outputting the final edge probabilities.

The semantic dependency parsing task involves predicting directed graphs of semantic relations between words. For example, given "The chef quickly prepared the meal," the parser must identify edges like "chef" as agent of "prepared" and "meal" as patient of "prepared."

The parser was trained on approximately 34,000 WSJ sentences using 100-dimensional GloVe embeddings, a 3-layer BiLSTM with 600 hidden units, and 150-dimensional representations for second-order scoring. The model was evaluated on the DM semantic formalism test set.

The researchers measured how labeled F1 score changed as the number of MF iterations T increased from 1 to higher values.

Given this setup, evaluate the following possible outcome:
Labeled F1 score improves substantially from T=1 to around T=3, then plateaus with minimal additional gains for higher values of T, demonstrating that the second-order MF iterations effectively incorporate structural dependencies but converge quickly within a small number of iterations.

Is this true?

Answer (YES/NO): NO